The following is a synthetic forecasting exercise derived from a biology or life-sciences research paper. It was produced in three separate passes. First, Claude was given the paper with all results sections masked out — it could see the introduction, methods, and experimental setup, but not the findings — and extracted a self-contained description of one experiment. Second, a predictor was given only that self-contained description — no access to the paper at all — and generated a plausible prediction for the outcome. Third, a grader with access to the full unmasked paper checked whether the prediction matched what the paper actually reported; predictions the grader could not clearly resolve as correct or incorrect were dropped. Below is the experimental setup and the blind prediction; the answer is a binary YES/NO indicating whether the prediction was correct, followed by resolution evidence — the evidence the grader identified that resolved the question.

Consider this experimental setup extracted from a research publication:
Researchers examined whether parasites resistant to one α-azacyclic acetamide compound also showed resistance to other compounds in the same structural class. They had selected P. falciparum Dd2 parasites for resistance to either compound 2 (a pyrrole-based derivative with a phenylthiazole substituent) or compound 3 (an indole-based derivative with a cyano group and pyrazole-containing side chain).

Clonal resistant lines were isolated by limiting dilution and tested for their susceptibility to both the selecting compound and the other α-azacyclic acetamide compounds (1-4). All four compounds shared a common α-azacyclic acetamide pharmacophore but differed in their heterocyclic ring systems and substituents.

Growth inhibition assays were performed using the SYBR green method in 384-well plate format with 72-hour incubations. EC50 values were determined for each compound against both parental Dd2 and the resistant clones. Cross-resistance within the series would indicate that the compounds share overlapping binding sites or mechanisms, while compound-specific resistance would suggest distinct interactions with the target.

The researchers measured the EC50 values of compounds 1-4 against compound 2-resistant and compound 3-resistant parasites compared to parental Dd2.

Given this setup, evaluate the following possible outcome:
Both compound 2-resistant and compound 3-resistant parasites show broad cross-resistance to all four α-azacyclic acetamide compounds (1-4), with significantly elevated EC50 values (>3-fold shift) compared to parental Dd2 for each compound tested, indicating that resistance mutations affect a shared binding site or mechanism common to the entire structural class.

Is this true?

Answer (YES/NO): YES